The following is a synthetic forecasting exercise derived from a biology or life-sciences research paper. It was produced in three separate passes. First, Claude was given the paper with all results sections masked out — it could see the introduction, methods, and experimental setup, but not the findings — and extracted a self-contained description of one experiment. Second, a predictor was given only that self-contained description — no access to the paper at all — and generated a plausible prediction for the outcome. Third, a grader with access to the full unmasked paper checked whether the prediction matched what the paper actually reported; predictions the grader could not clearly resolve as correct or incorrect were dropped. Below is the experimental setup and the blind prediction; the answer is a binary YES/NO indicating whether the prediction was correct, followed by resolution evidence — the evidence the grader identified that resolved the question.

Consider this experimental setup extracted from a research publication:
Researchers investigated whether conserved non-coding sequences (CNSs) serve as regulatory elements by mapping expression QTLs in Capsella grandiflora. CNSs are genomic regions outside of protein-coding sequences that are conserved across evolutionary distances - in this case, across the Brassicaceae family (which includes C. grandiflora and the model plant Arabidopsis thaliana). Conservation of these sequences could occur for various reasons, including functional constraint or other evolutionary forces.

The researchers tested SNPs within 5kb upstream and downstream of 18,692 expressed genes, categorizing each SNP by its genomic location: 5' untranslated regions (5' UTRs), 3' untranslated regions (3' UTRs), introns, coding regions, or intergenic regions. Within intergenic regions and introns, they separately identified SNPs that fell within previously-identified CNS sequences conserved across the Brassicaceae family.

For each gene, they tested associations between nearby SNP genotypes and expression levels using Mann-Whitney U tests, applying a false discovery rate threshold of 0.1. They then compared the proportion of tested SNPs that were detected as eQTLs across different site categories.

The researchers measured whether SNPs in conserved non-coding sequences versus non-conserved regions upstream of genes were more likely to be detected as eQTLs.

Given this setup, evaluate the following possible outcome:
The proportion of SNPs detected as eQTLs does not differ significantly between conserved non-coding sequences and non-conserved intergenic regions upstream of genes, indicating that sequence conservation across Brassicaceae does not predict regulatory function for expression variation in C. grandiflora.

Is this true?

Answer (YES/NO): NO